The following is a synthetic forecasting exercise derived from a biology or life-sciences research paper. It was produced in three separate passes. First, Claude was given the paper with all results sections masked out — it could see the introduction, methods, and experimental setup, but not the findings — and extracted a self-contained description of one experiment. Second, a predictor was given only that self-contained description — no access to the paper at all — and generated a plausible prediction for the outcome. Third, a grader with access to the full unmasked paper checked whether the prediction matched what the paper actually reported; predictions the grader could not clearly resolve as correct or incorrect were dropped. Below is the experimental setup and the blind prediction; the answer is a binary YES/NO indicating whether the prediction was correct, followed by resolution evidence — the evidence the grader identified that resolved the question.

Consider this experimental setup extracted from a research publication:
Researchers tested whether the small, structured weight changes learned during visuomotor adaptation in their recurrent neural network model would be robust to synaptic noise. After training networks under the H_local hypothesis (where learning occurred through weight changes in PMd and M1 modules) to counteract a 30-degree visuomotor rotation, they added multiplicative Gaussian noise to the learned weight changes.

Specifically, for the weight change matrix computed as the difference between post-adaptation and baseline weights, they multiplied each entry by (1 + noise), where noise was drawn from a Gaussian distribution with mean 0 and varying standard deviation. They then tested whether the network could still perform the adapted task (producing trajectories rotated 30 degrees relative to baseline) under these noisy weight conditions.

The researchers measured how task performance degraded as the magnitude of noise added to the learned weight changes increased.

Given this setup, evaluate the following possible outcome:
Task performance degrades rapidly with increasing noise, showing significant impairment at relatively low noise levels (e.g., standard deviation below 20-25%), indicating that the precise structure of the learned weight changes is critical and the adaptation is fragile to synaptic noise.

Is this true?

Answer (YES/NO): NO